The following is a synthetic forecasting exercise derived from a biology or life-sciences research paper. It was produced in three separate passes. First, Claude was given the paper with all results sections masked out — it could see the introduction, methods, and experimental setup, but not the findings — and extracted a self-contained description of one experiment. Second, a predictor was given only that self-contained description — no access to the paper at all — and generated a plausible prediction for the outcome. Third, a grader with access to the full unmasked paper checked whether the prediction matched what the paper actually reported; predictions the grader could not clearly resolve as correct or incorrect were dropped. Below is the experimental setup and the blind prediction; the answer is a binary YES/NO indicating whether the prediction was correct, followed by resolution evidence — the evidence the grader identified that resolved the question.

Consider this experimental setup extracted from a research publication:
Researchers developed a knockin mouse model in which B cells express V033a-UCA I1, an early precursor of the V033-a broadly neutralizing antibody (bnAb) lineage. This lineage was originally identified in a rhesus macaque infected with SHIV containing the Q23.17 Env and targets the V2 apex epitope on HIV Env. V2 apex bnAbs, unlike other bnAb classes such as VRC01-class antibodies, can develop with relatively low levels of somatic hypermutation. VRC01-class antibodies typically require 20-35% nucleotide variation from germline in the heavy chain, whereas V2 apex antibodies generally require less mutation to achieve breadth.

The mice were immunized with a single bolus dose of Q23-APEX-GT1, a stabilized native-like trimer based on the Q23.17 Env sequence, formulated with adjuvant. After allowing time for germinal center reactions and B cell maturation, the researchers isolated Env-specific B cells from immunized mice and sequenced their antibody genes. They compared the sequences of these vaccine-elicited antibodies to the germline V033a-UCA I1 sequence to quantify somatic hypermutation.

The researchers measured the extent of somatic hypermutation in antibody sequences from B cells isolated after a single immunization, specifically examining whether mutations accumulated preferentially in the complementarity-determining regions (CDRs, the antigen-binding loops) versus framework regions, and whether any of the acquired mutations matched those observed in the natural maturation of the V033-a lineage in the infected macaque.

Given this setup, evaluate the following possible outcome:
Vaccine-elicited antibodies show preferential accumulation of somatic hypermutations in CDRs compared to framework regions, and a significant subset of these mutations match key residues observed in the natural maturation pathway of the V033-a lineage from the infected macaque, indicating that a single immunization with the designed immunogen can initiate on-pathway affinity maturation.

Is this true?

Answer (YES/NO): YES